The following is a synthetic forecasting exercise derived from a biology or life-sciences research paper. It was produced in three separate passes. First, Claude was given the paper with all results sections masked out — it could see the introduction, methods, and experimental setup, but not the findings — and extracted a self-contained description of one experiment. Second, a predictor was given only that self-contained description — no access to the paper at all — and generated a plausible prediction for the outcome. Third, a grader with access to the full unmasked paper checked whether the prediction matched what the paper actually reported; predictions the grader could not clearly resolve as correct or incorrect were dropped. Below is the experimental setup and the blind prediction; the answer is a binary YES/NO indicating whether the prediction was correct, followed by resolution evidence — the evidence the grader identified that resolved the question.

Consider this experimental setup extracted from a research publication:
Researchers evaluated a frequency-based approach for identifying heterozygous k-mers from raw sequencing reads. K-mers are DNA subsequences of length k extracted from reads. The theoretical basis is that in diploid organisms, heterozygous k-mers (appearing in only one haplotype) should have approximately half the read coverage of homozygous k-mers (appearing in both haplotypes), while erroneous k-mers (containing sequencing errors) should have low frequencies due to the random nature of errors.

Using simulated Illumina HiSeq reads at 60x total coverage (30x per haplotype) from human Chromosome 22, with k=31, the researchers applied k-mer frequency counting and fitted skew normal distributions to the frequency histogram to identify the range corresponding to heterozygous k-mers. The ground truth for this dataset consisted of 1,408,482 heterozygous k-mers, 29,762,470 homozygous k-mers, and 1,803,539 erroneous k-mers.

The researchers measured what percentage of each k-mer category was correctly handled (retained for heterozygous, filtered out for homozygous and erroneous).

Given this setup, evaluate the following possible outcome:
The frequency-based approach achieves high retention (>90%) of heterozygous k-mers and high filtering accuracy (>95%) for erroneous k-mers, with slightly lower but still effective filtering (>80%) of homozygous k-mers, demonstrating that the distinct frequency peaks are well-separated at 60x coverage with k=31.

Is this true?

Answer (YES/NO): YES